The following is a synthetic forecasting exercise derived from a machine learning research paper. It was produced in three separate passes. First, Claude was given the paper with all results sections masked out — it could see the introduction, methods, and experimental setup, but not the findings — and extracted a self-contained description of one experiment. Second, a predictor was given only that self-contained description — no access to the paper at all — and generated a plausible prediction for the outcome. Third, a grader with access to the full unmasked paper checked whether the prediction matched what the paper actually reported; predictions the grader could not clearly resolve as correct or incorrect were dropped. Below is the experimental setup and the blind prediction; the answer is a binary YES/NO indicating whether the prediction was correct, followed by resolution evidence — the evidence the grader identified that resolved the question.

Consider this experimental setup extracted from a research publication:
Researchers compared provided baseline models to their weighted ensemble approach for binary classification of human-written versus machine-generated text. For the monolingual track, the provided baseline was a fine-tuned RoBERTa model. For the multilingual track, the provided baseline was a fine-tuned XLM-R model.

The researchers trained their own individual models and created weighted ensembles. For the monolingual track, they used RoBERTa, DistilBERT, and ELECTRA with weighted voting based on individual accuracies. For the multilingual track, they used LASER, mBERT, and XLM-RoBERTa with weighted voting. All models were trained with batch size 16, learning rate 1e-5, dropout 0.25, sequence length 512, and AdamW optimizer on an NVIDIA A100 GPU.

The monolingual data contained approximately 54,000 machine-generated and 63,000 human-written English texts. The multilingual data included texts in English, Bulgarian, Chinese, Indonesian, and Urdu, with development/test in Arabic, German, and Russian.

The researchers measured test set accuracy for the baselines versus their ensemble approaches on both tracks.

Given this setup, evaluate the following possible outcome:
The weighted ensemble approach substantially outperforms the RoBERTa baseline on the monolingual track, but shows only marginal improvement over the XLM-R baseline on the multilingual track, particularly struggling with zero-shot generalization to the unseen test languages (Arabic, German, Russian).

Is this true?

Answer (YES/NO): NO